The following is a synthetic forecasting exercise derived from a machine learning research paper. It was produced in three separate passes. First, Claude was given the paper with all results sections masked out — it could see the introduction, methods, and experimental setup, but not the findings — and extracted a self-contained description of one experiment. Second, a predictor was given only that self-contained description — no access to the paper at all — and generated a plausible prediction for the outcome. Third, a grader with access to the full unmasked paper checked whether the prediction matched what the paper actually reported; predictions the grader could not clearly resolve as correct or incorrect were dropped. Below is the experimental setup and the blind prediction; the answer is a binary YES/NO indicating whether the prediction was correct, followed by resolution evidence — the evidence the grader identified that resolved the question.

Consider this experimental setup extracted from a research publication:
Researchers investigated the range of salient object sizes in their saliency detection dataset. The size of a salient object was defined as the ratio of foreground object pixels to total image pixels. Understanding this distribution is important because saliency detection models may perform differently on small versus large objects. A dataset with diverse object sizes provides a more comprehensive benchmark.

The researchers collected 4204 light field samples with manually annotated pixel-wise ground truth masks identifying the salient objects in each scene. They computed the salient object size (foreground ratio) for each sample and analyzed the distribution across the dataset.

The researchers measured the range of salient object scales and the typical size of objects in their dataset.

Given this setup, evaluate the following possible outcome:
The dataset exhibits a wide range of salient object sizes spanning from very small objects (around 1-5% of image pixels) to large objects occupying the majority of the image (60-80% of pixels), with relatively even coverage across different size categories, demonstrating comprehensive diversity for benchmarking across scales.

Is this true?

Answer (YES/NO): NO